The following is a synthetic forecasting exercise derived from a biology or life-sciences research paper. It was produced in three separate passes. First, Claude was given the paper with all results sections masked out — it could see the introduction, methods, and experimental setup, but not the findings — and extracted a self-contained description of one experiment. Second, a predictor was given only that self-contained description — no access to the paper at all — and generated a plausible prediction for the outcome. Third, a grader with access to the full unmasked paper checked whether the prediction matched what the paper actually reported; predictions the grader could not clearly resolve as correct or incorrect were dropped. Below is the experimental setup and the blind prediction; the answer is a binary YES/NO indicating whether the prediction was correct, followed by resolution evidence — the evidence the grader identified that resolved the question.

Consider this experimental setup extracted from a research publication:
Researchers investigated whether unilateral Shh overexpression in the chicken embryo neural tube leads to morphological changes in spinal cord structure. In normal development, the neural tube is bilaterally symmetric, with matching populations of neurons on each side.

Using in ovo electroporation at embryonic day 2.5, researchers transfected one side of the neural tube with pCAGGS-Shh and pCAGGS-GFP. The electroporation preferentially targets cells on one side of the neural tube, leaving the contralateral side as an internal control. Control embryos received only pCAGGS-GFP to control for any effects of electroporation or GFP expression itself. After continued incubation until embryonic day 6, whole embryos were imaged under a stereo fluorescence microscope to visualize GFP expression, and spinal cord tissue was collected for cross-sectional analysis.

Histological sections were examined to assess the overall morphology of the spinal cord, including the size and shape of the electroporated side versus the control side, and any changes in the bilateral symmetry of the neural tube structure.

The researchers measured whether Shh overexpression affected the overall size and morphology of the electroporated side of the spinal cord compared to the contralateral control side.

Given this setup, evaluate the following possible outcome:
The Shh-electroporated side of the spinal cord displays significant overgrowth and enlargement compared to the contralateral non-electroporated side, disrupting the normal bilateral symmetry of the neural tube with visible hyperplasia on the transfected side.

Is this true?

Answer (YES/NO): NO